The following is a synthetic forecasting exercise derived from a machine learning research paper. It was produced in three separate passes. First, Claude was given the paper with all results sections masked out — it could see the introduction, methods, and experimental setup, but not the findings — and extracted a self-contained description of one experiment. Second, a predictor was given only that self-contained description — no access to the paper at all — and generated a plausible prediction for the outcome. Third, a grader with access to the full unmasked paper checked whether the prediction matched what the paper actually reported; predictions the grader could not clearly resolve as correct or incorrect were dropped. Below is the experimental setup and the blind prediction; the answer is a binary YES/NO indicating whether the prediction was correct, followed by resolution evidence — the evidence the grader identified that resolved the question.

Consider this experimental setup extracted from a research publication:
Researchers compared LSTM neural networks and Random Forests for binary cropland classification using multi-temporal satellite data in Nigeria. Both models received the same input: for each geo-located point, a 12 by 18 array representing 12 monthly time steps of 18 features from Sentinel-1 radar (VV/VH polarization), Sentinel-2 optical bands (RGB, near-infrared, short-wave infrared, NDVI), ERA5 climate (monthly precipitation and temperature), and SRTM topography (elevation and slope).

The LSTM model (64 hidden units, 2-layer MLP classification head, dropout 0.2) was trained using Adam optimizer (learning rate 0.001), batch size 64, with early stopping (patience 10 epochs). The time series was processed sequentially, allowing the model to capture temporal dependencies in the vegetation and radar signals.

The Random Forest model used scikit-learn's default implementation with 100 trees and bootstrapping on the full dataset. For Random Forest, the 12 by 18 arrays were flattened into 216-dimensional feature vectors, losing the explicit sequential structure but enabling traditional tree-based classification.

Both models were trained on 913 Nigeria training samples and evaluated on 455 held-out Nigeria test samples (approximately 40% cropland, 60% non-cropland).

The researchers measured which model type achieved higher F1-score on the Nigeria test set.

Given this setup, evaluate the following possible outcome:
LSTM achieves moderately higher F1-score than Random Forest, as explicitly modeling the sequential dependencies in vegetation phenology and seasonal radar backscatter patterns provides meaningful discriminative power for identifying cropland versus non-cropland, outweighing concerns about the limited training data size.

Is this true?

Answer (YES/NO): NO